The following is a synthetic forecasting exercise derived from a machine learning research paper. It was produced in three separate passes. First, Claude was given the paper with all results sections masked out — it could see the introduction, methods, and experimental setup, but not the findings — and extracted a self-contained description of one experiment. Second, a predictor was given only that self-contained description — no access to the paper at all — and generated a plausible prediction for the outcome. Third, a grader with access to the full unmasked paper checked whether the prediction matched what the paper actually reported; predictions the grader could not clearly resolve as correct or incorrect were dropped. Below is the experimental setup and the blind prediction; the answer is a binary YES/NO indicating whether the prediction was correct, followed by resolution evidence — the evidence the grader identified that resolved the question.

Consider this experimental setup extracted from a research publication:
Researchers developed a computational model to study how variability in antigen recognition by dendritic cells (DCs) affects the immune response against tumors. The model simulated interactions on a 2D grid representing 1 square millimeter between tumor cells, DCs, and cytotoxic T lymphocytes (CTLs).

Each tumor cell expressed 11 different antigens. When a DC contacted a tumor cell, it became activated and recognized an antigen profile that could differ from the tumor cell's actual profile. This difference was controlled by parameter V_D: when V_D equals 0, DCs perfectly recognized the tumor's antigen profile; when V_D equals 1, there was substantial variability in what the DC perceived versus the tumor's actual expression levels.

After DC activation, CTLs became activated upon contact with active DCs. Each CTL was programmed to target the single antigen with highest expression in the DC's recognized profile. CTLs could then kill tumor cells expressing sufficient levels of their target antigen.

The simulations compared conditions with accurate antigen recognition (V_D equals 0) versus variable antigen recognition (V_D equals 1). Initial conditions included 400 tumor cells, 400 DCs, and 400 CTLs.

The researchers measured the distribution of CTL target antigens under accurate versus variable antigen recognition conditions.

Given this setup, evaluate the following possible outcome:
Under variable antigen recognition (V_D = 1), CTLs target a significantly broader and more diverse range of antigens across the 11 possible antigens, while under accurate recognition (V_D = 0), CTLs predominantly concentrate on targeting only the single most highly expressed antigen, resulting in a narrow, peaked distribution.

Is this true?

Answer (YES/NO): YES